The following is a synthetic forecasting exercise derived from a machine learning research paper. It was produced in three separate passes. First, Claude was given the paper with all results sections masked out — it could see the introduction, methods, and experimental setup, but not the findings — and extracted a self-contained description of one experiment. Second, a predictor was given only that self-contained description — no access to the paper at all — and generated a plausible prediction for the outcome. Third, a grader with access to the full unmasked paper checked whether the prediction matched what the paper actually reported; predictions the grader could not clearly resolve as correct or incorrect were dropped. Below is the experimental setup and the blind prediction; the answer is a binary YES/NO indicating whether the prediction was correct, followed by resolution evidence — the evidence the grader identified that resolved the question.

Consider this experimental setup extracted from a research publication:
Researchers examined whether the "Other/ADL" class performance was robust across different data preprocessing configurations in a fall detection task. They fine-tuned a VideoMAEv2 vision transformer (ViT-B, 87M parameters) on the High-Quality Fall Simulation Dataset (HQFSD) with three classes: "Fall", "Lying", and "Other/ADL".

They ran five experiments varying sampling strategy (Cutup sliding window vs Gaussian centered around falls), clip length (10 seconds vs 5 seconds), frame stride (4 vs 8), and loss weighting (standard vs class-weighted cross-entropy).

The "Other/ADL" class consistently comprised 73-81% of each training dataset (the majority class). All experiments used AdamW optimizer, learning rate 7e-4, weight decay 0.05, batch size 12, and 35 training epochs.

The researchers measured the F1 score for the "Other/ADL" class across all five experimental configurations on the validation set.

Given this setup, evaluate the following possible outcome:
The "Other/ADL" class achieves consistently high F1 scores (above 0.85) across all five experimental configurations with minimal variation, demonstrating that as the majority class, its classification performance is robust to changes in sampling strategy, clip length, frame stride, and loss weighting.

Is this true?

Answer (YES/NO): YES